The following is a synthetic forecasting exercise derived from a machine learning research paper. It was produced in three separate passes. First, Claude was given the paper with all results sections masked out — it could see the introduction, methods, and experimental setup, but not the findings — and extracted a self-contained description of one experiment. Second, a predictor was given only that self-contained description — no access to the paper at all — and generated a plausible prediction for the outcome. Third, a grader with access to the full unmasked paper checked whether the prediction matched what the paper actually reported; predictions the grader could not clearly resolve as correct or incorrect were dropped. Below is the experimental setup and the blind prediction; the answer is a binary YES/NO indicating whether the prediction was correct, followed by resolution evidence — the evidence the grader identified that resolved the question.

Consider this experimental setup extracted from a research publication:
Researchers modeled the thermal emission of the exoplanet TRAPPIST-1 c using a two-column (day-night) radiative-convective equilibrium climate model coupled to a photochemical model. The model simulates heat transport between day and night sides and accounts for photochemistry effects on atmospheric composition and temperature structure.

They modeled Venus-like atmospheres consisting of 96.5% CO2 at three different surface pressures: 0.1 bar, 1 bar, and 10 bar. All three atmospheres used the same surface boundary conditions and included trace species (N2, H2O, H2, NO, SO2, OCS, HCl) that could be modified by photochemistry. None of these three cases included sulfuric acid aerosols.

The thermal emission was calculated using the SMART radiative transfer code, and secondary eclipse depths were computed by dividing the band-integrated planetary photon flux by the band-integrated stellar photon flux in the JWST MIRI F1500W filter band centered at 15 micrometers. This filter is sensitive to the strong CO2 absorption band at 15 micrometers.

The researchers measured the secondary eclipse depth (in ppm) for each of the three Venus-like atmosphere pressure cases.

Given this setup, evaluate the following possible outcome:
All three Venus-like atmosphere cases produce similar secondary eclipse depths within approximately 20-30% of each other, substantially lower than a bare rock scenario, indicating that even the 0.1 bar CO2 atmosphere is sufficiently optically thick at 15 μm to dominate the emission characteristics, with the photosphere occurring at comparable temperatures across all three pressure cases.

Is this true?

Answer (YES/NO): YES